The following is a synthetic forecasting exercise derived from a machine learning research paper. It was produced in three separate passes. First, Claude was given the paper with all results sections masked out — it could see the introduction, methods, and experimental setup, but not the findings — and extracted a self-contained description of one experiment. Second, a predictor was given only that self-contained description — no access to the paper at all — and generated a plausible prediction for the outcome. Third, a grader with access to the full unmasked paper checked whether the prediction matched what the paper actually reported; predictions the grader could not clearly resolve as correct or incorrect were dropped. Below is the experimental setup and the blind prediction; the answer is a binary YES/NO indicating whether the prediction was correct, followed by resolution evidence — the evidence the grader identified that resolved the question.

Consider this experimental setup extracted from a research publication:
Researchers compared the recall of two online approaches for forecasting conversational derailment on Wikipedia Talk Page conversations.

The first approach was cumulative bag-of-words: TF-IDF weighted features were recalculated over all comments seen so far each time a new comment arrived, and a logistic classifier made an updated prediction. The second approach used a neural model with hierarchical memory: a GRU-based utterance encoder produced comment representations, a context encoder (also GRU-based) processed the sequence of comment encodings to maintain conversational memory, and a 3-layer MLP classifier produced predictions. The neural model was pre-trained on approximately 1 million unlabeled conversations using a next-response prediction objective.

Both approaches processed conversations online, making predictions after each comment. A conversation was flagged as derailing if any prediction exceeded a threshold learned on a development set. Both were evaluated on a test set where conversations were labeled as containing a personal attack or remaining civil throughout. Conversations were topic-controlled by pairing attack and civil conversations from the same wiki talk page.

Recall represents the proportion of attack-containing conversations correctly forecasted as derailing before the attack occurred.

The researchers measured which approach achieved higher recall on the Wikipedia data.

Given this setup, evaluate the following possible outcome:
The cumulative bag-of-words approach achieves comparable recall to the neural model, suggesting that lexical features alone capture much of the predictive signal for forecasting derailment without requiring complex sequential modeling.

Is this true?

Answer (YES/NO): YES